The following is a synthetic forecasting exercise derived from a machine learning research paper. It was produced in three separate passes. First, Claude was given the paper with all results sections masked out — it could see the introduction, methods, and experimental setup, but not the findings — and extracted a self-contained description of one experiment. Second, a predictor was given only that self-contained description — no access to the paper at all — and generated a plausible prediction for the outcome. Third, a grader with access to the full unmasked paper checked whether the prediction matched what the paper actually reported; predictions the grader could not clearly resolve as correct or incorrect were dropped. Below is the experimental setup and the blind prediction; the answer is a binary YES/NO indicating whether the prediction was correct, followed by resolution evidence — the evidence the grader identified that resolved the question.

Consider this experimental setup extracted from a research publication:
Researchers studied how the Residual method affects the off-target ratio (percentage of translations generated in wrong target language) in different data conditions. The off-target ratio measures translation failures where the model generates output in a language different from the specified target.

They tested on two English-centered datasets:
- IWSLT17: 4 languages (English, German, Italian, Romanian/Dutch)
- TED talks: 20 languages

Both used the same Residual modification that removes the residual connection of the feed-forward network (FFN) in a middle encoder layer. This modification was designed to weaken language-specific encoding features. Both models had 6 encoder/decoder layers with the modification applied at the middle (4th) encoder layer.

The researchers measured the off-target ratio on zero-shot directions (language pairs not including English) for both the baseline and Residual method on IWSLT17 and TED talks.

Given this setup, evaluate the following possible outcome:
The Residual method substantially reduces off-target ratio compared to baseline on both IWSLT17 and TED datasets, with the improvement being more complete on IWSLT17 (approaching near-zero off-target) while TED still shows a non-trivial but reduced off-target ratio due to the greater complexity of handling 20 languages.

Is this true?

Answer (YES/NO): NO